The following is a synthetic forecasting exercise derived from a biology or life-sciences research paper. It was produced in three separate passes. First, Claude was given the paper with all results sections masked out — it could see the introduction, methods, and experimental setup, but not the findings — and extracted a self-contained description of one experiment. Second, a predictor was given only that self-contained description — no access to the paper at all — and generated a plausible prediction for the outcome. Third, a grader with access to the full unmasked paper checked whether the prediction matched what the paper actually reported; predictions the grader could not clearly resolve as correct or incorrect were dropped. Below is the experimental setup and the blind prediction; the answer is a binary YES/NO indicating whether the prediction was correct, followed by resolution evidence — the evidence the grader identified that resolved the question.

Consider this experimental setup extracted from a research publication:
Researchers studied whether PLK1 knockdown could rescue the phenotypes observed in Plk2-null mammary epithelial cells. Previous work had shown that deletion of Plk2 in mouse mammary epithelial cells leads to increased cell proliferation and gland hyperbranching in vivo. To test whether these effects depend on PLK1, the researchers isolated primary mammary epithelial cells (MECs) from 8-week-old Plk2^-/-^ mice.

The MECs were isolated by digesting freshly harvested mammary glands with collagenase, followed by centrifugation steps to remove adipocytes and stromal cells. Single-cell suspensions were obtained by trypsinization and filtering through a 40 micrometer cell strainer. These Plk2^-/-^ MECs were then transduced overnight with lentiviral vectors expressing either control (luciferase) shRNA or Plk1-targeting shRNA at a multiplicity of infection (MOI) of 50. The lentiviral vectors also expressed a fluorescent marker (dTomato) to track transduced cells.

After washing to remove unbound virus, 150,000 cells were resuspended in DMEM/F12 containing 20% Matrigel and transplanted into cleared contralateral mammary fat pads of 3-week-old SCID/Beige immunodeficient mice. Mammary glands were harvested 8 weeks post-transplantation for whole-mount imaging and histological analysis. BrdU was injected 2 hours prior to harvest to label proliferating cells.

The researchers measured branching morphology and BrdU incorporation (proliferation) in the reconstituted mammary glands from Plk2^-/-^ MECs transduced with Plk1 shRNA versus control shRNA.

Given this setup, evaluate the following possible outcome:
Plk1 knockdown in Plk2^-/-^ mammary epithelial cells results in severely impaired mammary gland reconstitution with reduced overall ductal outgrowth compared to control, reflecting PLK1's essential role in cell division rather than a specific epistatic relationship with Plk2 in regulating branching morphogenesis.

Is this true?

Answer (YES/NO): NO